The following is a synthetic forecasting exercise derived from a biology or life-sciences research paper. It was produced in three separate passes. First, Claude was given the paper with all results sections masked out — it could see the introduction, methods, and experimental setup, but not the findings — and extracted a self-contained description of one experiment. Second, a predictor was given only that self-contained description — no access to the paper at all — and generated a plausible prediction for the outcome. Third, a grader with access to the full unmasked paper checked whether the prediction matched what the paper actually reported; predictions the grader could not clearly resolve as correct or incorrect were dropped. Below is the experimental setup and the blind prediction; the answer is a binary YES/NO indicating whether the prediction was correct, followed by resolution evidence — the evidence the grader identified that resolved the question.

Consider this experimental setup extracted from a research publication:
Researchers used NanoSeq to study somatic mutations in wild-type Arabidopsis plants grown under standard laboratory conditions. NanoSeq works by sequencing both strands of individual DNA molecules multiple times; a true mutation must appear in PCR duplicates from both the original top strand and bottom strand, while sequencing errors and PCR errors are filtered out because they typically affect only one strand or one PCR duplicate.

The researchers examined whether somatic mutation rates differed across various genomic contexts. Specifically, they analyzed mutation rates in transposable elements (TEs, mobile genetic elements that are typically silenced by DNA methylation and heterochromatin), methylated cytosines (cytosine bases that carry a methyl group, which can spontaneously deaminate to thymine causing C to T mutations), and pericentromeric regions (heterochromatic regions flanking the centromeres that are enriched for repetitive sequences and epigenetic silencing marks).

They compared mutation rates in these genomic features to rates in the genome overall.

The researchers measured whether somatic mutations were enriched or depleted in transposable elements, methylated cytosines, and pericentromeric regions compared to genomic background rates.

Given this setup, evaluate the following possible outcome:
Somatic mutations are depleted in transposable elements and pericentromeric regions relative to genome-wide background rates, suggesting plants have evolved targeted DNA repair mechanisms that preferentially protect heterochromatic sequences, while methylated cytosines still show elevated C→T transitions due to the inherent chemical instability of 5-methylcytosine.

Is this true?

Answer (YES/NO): NO